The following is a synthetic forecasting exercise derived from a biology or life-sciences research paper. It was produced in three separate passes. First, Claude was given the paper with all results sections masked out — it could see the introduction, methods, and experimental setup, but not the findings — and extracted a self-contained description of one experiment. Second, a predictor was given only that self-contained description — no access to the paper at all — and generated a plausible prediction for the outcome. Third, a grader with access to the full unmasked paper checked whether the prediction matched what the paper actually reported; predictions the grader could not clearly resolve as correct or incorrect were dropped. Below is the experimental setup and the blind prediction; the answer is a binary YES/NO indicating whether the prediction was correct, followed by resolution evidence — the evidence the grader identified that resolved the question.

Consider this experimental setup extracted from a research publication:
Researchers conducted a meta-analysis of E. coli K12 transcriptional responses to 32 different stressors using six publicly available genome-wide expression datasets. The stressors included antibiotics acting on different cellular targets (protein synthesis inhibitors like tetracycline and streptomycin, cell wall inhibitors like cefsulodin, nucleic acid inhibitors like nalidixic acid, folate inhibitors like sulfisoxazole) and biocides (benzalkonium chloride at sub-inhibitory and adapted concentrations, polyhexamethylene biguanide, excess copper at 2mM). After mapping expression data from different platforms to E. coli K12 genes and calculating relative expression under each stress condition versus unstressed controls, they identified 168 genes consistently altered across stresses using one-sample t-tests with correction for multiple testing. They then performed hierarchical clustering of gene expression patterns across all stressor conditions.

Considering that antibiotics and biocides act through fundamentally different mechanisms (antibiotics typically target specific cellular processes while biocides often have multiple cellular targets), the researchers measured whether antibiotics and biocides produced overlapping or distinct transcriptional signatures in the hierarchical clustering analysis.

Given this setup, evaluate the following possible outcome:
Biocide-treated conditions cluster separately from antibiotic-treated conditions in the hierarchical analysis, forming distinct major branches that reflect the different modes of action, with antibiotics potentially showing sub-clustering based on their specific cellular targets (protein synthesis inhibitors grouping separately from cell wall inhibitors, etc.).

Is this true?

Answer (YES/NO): NO